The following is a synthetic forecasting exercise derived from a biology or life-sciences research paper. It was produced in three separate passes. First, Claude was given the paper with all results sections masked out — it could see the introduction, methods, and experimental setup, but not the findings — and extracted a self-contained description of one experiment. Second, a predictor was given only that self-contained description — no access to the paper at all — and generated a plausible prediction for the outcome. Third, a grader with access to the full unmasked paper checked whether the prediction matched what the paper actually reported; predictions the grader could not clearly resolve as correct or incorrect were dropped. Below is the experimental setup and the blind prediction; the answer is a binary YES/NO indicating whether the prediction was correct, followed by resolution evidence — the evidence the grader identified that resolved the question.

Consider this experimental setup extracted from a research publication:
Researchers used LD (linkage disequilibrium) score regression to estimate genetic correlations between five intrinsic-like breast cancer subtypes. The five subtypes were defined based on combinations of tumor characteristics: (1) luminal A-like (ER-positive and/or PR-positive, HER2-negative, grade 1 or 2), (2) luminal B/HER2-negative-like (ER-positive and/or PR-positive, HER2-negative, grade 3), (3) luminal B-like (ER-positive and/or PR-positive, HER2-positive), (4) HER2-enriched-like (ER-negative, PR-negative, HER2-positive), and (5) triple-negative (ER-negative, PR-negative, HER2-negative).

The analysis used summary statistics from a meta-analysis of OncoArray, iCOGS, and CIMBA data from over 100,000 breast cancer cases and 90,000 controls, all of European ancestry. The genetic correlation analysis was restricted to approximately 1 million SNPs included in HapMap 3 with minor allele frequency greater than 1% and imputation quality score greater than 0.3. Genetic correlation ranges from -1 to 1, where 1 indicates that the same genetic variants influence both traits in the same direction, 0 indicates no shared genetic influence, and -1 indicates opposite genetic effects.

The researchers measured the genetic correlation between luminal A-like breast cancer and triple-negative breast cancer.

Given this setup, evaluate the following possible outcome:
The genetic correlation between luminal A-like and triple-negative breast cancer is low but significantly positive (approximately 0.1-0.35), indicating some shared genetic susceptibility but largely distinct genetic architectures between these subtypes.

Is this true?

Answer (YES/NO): YES